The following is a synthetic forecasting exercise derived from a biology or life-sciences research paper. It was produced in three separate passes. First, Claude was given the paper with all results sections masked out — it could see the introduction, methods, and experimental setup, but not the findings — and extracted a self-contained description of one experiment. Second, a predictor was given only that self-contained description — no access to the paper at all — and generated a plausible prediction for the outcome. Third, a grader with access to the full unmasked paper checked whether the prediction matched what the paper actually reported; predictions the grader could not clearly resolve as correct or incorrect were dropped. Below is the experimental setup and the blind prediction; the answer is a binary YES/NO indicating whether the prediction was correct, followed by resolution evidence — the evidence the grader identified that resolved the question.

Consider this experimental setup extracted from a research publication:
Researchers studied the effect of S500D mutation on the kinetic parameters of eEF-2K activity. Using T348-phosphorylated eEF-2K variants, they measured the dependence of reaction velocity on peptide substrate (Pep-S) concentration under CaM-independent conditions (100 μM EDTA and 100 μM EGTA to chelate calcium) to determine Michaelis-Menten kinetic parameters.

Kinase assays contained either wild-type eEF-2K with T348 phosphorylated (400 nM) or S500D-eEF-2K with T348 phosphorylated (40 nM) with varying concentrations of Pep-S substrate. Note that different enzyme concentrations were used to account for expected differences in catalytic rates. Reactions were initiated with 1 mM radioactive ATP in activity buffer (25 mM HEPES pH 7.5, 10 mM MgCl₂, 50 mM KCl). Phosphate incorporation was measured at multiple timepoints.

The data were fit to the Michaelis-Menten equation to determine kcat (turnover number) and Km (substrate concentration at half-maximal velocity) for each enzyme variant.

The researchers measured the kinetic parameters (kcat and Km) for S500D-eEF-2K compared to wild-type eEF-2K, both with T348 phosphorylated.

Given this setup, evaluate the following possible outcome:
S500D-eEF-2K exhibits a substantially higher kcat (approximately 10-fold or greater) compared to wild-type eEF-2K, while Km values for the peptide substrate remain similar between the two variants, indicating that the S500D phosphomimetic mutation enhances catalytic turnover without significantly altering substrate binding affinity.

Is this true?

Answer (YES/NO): YES